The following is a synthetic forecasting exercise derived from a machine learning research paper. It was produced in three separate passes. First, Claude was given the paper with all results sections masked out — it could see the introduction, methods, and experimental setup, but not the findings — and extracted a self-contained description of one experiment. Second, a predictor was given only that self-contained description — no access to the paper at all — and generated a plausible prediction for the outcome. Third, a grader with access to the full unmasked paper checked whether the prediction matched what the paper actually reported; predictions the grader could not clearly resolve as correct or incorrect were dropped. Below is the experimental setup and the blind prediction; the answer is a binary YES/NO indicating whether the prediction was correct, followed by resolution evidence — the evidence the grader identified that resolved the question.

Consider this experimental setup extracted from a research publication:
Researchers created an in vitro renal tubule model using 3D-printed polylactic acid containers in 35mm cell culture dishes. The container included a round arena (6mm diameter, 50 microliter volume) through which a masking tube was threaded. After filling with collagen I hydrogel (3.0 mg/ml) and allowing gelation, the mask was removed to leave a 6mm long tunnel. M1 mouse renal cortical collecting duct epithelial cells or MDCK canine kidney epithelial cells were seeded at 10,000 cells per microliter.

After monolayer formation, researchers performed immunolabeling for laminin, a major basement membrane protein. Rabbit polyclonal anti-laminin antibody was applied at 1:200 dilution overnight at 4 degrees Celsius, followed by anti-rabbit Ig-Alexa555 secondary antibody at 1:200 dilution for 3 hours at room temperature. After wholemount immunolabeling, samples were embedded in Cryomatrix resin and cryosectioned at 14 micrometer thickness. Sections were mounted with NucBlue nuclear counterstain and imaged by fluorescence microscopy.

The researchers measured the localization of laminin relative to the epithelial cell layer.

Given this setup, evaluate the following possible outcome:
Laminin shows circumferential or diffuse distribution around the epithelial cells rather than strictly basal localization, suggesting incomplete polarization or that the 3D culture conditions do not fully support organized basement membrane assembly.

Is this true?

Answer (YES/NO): NO